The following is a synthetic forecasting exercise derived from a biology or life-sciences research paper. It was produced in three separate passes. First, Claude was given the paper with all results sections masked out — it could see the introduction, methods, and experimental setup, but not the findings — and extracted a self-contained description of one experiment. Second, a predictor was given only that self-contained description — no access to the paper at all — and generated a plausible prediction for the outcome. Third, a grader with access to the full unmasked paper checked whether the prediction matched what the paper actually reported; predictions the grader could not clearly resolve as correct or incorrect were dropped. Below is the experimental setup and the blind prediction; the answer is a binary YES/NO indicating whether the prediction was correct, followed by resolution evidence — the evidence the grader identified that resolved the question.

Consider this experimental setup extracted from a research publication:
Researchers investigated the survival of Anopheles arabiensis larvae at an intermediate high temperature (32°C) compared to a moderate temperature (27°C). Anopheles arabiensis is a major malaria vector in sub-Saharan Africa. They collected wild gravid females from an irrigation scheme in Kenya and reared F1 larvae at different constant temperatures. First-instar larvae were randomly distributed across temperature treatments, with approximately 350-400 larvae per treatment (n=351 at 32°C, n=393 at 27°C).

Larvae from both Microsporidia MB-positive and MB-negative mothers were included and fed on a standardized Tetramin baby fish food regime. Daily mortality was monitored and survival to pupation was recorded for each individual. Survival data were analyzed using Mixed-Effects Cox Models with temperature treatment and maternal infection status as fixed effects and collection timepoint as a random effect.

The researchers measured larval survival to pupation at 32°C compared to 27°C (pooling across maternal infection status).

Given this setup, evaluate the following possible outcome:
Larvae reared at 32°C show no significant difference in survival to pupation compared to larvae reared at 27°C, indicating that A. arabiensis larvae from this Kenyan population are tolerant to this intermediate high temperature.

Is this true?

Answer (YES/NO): NO